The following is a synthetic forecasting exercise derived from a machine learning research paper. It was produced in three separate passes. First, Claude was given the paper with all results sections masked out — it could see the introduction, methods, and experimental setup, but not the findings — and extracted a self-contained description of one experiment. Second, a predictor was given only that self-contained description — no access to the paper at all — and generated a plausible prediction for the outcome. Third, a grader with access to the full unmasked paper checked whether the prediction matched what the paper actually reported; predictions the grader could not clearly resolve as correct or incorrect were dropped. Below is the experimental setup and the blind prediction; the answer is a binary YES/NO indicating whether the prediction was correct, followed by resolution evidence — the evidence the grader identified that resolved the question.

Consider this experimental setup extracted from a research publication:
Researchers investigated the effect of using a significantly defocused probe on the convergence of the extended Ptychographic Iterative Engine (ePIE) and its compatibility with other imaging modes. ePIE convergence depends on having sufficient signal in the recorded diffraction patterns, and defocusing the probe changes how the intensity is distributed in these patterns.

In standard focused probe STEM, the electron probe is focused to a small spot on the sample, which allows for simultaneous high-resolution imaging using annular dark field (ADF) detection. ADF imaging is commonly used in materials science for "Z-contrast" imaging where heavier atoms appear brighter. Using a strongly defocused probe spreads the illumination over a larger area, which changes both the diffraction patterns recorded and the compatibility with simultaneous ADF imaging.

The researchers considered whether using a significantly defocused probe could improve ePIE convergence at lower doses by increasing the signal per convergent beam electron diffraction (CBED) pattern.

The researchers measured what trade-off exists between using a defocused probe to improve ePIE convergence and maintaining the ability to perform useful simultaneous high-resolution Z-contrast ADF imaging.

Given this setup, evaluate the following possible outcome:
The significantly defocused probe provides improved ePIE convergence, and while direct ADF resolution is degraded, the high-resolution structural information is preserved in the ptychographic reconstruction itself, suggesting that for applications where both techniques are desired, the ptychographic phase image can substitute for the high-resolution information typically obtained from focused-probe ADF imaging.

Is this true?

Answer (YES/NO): NO